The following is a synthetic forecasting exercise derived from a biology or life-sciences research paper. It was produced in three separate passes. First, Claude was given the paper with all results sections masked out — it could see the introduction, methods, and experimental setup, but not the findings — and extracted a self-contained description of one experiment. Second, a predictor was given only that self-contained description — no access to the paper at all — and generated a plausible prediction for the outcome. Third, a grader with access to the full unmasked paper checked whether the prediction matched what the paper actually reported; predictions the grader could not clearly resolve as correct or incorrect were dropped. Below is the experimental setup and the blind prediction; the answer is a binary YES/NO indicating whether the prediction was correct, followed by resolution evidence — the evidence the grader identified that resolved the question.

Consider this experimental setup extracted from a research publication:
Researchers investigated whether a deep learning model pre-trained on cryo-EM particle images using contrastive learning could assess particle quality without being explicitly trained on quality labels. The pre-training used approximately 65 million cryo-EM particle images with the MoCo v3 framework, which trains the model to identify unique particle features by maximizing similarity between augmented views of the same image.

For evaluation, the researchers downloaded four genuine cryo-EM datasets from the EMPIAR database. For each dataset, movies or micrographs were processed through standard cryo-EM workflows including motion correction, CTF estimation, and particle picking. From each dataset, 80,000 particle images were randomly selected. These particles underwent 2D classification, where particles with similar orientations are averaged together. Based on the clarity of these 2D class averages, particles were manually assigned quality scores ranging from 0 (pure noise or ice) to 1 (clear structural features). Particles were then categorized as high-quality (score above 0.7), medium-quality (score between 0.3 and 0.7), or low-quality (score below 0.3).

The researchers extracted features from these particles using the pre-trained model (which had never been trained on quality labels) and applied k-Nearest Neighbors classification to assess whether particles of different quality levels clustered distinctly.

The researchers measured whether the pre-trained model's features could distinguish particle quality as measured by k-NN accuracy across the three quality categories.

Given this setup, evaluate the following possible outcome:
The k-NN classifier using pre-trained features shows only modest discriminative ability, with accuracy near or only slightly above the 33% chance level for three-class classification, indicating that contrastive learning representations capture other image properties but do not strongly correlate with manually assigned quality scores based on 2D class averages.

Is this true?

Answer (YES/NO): NO